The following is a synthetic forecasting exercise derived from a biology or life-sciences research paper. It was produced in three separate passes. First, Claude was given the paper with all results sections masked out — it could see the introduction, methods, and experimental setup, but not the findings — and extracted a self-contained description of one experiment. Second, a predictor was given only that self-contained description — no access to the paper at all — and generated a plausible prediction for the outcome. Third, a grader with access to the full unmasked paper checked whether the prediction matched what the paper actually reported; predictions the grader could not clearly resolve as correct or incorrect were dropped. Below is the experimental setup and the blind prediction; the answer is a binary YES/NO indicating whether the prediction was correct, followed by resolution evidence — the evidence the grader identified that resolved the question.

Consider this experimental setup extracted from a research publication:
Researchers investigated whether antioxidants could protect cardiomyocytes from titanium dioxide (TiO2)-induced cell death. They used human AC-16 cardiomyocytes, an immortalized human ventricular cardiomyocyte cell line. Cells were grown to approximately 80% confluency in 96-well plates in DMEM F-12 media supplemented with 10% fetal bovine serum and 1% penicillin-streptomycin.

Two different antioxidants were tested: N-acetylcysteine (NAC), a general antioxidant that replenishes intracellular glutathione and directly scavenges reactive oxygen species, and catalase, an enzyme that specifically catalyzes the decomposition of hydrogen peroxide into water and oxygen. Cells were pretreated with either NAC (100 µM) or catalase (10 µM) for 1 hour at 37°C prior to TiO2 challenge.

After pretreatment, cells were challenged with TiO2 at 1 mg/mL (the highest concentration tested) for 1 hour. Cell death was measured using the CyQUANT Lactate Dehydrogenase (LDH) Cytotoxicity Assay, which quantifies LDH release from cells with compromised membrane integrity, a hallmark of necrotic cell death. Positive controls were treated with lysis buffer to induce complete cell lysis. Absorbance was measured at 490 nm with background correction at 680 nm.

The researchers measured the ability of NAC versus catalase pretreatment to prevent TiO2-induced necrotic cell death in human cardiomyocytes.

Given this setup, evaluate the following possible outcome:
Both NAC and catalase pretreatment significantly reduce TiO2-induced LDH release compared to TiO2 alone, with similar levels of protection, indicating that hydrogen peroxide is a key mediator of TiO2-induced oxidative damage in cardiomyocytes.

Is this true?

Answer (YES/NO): NO